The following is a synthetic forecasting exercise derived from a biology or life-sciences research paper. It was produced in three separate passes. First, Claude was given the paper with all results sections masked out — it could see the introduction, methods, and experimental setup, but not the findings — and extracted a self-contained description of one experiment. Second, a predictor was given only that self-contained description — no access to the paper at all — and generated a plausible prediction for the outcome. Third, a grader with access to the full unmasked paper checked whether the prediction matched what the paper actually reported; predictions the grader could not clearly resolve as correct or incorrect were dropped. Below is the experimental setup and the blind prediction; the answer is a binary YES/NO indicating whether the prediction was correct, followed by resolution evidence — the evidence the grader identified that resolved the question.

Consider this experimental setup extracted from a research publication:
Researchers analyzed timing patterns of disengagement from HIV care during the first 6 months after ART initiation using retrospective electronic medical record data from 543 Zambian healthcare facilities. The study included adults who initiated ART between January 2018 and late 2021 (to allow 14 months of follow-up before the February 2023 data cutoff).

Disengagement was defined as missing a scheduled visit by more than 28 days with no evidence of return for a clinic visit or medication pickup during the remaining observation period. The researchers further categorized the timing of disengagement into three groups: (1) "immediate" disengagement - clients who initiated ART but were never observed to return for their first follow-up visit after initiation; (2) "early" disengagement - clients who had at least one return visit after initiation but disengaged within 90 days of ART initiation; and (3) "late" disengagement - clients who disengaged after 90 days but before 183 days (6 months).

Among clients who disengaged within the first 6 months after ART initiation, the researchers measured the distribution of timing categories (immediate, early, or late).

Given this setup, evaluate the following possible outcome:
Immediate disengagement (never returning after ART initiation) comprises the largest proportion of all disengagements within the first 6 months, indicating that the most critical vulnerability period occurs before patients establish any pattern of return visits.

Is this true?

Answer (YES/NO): YES